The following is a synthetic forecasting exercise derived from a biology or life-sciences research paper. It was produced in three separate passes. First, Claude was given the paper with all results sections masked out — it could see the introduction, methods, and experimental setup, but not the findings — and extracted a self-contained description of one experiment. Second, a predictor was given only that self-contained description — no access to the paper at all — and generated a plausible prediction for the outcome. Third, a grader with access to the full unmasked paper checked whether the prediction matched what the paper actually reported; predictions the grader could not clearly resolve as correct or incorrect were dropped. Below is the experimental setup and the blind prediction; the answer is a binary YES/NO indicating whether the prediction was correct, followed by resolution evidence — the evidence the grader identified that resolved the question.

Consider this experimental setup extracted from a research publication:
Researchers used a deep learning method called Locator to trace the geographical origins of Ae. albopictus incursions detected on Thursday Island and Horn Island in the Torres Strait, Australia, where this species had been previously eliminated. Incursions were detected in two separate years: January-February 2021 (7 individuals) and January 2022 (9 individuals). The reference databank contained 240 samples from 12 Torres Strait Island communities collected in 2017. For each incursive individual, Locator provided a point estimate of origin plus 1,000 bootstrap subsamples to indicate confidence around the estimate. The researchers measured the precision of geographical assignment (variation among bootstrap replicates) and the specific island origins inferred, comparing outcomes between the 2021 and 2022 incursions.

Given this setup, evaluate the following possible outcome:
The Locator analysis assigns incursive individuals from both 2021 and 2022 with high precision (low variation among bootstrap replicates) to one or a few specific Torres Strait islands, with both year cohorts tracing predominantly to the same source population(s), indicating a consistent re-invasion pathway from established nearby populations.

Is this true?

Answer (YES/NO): NO